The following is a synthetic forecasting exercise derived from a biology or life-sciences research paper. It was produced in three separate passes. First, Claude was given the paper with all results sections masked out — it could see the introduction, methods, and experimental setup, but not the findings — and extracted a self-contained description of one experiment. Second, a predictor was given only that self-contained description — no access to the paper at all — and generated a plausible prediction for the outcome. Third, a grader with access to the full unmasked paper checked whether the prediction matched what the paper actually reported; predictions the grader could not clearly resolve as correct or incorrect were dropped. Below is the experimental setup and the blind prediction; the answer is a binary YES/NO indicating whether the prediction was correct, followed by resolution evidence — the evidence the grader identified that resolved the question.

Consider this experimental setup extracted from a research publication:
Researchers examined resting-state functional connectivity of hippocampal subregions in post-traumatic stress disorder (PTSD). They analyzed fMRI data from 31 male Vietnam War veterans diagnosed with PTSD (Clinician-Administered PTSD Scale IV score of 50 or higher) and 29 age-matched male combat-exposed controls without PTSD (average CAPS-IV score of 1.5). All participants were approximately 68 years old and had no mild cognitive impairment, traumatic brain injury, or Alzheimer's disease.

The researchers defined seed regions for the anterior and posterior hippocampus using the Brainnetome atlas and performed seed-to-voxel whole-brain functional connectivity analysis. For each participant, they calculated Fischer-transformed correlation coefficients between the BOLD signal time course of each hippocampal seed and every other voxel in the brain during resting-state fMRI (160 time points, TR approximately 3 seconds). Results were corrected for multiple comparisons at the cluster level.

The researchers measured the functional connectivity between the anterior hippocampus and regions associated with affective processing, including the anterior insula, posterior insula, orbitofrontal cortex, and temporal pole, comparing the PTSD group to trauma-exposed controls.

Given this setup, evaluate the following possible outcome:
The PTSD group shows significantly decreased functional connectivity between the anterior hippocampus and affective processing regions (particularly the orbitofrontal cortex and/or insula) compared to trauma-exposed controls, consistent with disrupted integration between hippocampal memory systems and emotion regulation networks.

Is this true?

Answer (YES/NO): NO